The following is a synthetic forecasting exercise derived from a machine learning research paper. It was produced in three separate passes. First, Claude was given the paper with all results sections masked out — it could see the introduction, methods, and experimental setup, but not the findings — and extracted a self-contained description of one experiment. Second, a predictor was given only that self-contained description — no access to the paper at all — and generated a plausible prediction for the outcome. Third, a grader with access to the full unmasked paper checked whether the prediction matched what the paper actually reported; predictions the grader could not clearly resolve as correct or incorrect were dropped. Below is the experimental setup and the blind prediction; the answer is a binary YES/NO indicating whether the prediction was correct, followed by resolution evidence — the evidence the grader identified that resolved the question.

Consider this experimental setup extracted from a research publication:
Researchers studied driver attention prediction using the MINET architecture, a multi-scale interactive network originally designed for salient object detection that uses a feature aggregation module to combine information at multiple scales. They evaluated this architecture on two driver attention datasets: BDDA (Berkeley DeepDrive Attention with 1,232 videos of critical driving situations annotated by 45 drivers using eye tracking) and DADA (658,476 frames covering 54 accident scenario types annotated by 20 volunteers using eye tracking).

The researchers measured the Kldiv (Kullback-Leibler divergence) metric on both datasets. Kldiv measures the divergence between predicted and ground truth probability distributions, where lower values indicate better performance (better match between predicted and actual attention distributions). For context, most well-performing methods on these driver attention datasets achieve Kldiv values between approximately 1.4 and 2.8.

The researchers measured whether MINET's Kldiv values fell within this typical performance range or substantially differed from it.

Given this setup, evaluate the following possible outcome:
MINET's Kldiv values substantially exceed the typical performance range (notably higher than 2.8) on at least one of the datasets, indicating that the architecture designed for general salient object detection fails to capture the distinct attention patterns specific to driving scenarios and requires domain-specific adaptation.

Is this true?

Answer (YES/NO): YES